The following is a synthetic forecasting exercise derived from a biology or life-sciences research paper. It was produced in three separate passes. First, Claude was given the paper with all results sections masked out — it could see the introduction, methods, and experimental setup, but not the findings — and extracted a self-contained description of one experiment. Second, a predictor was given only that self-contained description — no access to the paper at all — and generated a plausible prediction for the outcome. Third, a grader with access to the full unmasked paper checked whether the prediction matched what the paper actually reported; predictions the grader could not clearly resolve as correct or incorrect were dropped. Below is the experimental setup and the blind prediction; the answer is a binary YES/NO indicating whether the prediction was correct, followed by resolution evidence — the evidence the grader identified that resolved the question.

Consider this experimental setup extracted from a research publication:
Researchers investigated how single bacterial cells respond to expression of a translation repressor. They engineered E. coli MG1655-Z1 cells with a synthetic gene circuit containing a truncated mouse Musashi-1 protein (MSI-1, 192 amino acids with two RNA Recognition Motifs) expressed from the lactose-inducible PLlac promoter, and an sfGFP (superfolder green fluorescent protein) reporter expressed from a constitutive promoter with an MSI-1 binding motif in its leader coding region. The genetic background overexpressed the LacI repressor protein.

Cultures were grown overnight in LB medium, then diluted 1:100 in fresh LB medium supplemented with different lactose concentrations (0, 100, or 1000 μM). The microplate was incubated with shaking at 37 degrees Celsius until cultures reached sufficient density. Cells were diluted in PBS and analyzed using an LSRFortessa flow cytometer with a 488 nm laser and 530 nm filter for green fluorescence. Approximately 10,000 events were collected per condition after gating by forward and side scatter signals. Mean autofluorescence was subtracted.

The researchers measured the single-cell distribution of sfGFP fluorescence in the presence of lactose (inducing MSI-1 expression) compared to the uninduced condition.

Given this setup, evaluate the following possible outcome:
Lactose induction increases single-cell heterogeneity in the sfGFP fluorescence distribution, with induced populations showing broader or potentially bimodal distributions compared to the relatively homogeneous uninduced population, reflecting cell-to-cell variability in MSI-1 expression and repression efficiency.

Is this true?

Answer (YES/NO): NO